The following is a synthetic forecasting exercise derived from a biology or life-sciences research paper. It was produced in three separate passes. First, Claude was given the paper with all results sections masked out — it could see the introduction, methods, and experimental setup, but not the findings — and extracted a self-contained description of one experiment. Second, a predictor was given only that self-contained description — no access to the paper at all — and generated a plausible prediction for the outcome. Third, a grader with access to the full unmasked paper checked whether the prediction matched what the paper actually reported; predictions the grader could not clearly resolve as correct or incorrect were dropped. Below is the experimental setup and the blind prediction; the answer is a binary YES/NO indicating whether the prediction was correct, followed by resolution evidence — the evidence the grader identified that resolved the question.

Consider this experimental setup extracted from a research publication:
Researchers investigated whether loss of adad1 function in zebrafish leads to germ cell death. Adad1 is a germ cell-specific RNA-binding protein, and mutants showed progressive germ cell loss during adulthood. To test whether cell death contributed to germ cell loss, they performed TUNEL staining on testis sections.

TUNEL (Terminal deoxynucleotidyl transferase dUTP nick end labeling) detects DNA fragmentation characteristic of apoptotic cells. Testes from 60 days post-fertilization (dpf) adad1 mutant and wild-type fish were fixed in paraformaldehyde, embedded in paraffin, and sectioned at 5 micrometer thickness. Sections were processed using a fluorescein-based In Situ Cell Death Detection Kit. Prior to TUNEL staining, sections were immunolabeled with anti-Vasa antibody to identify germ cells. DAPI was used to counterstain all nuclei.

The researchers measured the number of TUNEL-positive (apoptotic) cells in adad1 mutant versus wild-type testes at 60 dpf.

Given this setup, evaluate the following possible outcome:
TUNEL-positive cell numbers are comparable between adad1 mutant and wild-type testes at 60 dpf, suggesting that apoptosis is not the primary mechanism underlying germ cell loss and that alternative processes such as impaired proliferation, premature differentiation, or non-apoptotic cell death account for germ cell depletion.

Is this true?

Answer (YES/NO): YES